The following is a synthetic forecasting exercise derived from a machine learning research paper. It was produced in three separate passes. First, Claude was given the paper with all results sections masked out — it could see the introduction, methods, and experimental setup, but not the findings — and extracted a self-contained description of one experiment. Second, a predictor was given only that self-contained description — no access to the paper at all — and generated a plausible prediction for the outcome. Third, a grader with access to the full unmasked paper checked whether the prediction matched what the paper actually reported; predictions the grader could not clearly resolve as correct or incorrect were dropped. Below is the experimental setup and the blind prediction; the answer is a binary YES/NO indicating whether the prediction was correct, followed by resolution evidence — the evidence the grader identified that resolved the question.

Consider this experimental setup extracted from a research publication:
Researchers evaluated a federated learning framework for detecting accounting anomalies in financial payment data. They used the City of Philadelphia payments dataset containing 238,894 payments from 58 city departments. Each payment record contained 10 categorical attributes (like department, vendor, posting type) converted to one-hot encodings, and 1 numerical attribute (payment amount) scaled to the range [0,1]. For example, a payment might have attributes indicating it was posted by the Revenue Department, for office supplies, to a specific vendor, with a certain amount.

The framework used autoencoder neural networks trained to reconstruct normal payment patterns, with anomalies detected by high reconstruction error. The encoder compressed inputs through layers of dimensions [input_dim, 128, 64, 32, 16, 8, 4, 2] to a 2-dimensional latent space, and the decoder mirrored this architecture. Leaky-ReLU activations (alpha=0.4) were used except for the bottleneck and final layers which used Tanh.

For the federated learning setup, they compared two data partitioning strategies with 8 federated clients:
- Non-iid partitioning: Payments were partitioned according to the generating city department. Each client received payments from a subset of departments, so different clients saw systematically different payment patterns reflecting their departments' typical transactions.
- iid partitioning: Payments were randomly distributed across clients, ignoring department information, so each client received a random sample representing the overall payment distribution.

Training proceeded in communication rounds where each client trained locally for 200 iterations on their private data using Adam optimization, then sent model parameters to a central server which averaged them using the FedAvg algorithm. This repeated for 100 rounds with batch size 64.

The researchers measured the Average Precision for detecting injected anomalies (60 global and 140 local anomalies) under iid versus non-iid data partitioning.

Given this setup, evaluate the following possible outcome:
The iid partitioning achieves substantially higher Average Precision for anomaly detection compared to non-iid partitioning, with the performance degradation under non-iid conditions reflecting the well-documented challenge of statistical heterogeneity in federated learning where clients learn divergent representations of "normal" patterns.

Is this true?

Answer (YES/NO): NO